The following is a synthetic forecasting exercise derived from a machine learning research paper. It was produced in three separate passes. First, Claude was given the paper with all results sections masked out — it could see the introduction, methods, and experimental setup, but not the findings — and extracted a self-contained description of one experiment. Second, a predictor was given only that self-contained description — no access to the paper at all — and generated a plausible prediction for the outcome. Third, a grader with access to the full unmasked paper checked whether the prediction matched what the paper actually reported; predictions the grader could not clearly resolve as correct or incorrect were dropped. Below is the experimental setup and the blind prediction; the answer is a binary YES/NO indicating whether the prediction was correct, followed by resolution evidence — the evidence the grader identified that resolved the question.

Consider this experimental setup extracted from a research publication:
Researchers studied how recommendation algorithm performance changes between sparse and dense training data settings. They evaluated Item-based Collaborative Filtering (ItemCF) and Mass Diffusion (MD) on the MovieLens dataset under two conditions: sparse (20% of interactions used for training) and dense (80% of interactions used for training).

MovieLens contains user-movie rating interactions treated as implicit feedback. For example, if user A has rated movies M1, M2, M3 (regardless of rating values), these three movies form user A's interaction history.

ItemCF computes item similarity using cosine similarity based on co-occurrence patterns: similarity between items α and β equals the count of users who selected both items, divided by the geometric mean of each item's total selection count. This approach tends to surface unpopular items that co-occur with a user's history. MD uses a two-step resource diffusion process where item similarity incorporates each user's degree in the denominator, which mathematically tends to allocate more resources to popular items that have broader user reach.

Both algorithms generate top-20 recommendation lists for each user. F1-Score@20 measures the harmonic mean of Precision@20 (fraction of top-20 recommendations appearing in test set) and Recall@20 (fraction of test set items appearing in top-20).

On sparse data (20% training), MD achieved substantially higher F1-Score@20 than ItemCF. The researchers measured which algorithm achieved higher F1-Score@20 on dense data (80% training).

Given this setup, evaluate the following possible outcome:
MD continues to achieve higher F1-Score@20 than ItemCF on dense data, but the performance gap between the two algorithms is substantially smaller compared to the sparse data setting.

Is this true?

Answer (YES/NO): NO